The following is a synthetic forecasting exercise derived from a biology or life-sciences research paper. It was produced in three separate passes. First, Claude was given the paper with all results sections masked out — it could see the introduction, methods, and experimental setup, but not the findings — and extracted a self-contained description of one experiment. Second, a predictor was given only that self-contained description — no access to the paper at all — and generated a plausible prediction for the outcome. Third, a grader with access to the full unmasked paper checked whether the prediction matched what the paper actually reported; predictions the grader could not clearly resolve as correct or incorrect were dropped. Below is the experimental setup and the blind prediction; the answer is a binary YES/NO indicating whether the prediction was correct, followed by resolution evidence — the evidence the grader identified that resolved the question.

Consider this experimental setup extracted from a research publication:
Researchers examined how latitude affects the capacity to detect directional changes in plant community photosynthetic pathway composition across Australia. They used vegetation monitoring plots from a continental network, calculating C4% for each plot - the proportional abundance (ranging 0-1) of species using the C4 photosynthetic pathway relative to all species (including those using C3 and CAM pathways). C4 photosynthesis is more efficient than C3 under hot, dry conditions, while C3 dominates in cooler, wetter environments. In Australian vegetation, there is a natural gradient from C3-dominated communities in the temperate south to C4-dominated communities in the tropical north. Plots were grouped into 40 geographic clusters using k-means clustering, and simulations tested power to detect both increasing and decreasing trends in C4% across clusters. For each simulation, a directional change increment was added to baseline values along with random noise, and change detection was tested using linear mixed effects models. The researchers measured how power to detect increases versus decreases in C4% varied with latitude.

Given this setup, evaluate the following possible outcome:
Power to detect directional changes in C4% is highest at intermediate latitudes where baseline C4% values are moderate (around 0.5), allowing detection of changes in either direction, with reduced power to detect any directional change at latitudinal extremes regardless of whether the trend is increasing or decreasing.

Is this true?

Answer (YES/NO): NO